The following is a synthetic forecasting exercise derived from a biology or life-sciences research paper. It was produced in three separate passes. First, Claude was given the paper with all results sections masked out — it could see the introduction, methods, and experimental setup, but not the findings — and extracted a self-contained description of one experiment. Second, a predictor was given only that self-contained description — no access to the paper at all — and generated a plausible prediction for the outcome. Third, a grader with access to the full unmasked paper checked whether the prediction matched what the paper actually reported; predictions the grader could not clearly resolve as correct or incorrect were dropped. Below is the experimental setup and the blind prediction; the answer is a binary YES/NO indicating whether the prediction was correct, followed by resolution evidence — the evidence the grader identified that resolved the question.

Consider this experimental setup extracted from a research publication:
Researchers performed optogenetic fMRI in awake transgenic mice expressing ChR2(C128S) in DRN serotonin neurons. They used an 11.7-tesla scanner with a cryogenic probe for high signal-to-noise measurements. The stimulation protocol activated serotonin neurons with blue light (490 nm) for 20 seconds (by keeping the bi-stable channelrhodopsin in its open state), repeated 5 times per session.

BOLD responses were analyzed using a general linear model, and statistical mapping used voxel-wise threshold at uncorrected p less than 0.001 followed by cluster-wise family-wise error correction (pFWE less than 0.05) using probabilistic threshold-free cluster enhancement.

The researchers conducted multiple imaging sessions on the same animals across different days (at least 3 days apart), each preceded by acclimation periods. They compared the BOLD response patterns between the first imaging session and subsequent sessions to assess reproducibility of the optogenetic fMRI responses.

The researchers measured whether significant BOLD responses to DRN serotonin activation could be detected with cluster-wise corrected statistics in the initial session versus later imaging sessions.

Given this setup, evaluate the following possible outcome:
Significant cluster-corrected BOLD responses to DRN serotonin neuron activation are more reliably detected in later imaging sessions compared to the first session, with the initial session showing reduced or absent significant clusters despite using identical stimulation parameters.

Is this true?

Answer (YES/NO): NO